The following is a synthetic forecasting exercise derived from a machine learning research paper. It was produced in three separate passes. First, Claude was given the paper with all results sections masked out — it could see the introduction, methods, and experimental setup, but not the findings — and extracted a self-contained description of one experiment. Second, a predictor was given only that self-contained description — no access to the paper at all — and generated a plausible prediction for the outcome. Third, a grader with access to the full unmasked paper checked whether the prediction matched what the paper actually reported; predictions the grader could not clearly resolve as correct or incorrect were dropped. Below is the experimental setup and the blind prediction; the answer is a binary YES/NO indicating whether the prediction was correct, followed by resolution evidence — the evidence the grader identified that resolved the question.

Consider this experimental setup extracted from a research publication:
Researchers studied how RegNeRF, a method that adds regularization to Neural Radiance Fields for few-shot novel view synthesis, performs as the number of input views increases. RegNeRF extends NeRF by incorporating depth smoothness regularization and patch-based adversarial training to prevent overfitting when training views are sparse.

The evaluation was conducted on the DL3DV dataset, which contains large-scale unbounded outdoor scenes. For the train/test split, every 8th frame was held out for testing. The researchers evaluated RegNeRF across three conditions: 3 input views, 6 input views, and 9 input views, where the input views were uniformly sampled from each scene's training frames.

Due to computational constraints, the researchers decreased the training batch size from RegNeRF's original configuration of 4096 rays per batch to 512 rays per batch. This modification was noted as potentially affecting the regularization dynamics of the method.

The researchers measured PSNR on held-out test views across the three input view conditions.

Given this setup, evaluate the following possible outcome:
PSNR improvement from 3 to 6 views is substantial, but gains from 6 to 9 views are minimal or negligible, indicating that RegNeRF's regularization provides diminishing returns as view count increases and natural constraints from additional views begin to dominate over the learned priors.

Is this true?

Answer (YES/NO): NO